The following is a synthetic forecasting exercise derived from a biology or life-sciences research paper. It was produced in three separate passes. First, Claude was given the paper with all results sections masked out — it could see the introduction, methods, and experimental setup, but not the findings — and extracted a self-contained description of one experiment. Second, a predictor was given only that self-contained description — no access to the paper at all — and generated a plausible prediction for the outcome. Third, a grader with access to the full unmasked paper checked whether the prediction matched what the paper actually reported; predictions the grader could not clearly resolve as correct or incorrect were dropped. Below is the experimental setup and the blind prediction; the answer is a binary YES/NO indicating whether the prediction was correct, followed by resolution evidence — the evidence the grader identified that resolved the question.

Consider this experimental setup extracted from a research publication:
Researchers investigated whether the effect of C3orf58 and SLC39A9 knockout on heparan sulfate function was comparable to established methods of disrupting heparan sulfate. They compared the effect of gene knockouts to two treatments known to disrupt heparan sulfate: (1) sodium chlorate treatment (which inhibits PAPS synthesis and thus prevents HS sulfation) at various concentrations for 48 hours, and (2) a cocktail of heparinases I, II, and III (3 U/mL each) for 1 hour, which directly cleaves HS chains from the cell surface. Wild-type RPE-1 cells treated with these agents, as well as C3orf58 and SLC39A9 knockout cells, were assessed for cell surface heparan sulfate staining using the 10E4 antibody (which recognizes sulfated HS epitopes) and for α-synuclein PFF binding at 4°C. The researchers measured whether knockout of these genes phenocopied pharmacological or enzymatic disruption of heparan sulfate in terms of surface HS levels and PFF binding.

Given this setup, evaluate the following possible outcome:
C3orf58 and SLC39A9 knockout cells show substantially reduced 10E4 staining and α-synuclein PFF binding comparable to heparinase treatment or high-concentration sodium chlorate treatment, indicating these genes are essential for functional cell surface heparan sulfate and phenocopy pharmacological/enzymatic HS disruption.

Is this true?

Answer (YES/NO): NO